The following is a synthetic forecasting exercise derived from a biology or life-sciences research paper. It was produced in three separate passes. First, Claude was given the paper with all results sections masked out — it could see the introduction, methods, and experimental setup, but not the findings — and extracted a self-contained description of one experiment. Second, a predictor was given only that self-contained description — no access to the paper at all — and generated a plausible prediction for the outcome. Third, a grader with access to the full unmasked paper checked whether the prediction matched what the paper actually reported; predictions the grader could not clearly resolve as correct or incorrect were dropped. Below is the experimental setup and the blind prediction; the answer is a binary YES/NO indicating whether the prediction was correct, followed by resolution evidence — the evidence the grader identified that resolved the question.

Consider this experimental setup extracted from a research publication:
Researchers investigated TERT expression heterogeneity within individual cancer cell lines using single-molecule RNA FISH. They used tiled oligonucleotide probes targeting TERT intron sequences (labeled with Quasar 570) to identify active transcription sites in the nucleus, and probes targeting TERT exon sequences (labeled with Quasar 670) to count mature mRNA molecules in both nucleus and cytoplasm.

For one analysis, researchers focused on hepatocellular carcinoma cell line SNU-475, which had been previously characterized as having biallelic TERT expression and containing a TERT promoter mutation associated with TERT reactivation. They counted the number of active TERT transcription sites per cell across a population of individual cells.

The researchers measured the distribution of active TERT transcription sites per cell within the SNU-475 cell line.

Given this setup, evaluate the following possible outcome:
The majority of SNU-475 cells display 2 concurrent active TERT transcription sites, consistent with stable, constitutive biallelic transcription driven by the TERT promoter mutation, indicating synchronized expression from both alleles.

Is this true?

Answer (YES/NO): NO